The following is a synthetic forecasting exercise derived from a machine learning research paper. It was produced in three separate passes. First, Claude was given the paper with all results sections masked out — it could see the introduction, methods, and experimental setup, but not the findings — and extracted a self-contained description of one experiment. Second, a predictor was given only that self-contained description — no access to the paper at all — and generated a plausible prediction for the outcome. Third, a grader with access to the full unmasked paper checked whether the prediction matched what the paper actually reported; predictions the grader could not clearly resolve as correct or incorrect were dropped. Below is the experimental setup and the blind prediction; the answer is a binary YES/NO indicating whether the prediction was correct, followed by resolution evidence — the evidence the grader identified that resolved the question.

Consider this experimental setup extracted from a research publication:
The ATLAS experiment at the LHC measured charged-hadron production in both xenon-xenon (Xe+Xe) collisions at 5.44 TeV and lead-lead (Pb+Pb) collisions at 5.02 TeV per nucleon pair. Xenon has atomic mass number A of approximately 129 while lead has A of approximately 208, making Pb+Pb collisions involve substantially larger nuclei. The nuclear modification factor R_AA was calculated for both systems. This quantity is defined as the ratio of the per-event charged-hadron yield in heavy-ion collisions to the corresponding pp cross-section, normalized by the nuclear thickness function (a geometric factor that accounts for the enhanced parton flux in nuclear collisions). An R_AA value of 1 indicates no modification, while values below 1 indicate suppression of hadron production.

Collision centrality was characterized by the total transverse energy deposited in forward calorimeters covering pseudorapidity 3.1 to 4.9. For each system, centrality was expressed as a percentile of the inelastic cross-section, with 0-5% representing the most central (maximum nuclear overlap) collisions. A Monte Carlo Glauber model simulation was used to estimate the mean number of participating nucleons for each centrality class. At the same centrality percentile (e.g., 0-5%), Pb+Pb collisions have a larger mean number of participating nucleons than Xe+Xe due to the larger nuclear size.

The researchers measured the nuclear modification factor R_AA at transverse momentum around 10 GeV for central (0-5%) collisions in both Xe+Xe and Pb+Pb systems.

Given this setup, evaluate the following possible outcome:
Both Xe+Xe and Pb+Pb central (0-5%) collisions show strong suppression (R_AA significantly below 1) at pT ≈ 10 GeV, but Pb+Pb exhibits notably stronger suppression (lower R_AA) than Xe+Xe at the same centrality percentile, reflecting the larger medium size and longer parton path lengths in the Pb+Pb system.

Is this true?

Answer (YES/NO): YES